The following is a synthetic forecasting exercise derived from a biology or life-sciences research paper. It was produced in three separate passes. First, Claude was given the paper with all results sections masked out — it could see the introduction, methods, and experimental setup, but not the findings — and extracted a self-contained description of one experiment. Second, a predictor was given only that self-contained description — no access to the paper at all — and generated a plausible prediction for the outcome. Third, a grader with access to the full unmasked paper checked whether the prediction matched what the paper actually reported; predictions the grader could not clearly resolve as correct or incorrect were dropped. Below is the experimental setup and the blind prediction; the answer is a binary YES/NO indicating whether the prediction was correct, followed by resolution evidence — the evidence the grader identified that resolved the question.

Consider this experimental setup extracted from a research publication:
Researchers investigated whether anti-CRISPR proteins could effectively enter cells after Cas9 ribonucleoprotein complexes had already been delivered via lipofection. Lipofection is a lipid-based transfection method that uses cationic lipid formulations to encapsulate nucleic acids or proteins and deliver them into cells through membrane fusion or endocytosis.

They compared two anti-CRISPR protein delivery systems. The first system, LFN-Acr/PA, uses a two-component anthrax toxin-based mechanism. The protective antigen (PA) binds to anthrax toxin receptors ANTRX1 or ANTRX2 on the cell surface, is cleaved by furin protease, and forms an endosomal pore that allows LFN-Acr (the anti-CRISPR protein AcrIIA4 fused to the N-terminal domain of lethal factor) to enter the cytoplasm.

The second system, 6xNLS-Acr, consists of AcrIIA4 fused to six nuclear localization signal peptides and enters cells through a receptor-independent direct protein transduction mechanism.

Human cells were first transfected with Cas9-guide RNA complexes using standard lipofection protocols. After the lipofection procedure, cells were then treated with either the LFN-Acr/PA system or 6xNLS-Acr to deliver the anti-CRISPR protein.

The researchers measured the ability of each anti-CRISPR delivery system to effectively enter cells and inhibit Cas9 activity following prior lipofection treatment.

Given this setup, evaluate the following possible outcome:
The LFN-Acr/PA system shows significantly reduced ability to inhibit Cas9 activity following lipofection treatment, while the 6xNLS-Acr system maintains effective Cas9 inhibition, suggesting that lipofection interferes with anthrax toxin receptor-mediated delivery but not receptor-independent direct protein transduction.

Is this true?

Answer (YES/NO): YES